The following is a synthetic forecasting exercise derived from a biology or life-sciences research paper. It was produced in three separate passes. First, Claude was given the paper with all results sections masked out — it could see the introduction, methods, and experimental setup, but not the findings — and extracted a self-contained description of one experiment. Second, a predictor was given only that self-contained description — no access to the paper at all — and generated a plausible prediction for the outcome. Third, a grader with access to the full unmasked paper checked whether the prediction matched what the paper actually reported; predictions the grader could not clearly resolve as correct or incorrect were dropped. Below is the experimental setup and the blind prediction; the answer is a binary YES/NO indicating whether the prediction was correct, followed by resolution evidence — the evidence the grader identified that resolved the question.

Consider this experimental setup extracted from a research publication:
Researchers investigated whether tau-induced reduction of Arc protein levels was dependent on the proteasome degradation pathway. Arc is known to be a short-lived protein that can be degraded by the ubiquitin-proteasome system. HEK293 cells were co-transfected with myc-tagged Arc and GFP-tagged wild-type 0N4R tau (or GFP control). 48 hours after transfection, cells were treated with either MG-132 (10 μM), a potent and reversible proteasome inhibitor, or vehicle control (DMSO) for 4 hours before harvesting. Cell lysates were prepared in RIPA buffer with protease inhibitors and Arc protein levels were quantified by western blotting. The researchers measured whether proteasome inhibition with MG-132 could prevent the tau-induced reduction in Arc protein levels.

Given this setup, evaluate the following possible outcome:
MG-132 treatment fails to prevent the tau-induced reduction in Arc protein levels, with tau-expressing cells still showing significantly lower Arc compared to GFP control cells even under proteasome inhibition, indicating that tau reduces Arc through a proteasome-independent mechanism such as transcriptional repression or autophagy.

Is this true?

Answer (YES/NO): NO